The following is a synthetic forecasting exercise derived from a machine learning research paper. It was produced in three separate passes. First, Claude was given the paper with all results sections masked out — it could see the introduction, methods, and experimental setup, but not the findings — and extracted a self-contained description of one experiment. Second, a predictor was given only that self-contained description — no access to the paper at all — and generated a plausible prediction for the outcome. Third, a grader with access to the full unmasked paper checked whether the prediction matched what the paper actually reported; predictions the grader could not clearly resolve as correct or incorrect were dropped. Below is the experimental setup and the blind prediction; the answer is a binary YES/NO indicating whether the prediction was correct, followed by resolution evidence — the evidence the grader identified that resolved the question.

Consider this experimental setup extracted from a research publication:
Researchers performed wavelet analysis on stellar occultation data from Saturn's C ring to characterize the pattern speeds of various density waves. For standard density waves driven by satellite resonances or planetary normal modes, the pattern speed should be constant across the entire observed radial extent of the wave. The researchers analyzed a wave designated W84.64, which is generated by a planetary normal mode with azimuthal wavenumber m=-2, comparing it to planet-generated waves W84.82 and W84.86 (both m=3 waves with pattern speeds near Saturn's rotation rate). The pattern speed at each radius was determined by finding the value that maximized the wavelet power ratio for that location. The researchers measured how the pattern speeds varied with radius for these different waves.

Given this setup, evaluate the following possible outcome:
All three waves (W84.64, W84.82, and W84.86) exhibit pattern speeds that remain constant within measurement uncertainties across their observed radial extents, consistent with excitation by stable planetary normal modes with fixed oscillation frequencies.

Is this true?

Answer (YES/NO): NO